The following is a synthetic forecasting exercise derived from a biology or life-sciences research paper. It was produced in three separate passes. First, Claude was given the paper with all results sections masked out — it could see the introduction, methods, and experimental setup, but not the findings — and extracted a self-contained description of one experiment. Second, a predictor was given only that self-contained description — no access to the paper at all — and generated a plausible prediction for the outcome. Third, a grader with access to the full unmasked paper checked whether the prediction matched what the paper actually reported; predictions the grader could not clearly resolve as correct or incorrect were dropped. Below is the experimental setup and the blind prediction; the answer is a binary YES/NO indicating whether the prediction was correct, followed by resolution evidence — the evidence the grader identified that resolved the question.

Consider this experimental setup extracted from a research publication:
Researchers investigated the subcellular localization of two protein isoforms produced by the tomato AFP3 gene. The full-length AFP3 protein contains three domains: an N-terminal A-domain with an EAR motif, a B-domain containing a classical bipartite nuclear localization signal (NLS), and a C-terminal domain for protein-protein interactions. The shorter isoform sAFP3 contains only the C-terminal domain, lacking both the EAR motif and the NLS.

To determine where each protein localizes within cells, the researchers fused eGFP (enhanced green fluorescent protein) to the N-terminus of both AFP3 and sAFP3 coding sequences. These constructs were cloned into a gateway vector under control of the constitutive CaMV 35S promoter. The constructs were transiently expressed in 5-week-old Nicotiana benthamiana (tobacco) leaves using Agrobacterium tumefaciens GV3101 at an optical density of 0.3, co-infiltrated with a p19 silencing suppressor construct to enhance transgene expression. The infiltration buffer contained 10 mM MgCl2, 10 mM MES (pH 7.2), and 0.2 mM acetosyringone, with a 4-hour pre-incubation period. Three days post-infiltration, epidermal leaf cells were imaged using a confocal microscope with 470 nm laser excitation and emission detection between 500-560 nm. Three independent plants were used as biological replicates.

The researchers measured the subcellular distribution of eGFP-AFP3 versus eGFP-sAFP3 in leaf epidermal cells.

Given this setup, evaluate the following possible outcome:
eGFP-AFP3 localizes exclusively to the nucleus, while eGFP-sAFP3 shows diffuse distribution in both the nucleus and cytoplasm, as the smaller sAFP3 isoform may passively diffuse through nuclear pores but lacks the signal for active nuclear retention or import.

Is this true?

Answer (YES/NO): YES